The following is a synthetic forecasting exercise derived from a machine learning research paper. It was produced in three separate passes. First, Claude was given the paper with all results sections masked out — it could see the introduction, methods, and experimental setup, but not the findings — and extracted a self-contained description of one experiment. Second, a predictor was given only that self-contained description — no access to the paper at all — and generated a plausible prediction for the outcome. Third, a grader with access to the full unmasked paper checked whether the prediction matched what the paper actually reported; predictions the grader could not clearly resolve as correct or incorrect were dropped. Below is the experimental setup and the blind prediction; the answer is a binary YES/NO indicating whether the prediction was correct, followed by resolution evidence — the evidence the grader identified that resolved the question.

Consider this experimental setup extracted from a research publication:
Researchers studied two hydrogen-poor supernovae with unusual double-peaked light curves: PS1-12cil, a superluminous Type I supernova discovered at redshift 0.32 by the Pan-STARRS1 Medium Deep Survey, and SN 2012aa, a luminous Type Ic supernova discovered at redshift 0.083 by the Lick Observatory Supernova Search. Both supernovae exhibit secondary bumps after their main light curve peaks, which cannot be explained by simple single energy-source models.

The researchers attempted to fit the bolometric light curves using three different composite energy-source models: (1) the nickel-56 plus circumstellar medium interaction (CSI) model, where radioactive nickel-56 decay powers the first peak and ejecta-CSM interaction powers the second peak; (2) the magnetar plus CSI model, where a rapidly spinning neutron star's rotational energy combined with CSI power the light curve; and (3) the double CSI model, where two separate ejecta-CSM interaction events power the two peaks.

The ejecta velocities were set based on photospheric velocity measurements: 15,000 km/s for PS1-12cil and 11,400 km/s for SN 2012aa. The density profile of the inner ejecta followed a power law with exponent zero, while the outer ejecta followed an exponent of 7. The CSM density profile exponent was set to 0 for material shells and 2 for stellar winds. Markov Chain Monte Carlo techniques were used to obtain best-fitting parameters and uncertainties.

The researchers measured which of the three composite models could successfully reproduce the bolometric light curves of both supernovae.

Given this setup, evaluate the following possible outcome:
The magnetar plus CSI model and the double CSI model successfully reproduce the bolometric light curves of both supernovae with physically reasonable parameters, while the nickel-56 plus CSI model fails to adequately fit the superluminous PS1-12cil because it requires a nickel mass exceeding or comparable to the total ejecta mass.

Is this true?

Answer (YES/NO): YES